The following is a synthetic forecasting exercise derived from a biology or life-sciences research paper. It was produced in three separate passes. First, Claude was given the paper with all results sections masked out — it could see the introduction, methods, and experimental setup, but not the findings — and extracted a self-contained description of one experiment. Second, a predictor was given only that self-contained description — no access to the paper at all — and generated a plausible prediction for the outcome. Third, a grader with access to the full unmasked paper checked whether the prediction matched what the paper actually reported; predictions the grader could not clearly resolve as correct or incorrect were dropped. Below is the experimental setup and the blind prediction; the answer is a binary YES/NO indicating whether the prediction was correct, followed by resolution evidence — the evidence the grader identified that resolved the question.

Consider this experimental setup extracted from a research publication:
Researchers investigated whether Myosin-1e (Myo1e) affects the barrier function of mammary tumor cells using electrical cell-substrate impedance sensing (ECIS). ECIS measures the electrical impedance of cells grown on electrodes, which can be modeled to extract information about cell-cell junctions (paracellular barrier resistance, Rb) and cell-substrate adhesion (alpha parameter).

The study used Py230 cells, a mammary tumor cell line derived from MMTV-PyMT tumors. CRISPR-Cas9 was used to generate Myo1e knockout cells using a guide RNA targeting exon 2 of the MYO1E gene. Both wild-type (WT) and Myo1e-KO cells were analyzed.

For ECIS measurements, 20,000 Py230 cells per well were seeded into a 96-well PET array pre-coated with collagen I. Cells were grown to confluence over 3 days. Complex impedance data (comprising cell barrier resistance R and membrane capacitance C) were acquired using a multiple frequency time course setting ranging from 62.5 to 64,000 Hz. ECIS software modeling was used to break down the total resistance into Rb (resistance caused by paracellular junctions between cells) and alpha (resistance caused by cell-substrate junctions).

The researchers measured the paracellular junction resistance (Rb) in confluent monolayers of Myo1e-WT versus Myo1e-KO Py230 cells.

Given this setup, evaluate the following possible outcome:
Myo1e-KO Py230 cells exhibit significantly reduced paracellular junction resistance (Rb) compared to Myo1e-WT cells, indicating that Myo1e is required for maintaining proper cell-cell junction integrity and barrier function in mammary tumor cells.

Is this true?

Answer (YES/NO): NO